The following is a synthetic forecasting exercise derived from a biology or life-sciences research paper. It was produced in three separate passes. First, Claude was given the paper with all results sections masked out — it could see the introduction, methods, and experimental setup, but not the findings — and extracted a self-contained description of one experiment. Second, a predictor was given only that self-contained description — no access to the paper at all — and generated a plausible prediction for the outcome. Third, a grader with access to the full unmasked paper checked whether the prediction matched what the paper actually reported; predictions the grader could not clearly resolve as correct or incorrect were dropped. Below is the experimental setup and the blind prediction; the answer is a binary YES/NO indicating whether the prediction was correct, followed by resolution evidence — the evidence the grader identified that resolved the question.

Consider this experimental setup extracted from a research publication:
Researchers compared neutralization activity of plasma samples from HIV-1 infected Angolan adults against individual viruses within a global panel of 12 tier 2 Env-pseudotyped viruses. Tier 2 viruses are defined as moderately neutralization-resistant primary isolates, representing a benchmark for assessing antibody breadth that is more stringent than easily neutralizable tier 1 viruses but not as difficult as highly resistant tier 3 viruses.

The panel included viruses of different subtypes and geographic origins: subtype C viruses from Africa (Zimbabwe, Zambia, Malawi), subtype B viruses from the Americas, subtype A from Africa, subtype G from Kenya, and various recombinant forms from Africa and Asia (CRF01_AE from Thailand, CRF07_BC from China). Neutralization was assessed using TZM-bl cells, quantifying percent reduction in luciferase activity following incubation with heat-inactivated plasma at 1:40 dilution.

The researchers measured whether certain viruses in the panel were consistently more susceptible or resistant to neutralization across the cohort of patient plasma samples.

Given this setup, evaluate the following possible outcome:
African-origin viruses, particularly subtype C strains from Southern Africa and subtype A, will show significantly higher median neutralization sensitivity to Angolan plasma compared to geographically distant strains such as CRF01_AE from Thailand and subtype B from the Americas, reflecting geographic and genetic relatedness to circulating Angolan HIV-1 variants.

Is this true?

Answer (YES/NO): NO